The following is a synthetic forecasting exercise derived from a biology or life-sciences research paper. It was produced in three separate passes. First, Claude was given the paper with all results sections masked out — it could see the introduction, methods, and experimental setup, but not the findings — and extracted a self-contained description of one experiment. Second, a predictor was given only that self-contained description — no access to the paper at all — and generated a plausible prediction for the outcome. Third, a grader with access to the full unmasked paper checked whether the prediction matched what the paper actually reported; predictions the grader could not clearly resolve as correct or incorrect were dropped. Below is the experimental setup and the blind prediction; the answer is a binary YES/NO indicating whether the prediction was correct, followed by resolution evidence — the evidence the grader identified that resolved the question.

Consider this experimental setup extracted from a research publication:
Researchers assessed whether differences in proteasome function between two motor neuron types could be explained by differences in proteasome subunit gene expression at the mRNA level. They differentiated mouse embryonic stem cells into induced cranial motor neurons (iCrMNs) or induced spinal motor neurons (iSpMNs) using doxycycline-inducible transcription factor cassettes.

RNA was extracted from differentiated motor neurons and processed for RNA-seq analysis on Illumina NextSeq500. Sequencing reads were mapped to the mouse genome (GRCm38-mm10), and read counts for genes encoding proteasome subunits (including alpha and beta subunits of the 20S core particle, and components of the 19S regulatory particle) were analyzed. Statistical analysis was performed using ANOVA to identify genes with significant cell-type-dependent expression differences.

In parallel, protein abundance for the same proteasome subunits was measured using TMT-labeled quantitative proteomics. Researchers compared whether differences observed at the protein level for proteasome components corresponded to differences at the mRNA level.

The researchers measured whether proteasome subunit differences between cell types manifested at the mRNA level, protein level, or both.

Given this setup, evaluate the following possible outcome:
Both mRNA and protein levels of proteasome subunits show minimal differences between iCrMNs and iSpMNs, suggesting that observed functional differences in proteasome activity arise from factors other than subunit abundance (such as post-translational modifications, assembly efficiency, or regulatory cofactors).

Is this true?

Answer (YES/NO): NO